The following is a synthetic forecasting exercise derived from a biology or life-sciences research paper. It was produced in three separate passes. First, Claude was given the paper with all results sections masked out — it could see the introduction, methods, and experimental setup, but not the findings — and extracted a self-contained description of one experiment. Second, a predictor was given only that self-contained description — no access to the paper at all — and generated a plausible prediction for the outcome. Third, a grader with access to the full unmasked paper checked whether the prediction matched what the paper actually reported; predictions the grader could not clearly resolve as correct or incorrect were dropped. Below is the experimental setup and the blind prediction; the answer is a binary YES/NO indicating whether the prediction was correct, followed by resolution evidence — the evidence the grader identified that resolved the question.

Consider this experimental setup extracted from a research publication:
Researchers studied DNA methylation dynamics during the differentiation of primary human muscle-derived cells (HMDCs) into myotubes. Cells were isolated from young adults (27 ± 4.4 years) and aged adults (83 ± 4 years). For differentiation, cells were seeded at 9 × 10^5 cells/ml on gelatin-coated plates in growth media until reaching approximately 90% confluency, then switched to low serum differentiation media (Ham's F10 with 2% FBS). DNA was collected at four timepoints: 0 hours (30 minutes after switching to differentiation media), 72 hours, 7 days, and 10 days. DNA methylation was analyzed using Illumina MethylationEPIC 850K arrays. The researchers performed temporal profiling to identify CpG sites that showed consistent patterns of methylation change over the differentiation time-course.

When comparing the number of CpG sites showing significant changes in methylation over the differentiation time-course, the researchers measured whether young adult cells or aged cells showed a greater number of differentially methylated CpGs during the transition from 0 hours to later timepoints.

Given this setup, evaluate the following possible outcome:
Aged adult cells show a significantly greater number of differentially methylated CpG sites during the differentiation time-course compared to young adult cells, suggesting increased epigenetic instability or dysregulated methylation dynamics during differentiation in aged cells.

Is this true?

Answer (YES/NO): YES